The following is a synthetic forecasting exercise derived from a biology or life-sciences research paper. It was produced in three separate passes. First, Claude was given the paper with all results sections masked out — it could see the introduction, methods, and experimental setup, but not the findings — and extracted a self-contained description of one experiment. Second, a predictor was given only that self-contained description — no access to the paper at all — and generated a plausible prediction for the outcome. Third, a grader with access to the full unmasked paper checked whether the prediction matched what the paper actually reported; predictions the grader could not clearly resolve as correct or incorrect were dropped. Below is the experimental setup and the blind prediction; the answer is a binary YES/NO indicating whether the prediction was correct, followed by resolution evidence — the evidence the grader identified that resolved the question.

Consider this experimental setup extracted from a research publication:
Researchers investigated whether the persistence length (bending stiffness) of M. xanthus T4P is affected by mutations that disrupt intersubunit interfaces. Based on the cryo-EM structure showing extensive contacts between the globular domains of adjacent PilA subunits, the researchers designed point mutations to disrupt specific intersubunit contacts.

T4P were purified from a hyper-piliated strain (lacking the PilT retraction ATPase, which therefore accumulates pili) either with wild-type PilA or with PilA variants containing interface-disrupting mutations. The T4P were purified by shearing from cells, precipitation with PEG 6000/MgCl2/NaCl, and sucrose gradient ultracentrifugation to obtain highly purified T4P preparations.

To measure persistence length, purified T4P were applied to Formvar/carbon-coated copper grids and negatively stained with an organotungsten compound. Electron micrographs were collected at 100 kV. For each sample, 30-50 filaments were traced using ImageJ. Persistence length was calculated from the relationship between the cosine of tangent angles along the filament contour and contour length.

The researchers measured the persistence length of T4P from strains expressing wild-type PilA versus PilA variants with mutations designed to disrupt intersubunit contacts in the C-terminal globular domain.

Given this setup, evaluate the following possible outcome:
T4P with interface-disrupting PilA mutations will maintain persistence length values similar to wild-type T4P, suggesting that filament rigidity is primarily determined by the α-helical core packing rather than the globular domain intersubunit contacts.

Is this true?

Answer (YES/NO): NO